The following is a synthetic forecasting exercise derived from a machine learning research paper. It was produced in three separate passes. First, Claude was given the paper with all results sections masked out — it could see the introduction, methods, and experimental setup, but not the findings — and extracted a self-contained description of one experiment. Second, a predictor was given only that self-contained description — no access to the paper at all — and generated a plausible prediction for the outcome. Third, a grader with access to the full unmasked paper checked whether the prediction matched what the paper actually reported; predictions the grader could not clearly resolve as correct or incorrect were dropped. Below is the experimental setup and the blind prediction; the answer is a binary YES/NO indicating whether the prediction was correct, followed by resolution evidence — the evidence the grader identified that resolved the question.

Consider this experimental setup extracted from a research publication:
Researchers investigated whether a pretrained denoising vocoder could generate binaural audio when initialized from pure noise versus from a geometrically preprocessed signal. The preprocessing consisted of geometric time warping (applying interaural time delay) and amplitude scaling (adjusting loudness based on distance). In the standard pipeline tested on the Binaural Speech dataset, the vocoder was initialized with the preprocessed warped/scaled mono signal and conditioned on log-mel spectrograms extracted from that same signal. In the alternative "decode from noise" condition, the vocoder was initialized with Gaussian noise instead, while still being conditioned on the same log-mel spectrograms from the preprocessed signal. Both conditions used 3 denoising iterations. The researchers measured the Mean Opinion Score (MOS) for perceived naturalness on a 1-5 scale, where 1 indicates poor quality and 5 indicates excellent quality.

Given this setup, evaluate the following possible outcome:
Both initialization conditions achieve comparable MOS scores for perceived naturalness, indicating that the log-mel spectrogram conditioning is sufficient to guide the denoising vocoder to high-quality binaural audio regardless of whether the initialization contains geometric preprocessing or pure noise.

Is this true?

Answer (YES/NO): NO